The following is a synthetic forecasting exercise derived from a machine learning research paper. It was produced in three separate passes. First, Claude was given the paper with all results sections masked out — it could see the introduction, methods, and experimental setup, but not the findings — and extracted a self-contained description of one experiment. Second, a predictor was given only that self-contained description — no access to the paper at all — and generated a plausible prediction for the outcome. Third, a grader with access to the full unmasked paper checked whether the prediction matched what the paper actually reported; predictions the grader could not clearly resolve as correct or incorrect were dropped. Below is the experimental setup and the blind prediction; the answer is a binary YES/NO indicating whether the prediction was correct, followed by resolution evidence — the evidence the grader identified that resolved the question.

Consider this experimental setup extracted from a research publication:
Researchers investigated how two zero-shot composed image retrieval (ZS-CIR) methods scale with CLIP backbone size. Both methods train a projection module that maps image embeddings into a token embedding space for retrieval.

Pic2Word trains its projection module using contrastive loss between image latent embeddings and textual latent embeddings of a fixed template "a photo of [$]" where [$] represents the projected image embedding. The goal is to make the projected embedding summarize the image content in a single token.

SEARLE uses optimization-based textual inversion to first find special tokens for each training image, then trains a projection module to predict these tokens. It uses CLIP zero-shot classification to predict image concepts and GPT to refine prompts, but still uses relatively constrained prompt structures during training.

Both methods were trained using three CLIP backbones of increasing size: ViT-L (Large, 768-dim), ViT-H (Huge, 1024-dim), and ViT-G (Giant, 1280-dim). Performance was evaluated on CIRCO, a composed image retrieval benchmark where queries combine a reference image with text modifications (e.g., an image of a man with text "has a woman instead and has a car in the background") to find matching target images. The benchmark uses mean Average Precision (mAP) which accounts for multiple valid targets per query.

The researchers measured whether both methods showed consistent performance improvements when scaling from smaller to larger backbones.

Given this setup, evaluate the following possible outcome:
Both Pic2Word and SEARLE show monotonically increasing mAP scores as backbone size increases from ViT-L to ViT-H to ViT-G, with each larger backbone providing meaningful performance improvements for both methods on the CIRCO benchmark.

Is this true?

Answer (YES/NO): NO